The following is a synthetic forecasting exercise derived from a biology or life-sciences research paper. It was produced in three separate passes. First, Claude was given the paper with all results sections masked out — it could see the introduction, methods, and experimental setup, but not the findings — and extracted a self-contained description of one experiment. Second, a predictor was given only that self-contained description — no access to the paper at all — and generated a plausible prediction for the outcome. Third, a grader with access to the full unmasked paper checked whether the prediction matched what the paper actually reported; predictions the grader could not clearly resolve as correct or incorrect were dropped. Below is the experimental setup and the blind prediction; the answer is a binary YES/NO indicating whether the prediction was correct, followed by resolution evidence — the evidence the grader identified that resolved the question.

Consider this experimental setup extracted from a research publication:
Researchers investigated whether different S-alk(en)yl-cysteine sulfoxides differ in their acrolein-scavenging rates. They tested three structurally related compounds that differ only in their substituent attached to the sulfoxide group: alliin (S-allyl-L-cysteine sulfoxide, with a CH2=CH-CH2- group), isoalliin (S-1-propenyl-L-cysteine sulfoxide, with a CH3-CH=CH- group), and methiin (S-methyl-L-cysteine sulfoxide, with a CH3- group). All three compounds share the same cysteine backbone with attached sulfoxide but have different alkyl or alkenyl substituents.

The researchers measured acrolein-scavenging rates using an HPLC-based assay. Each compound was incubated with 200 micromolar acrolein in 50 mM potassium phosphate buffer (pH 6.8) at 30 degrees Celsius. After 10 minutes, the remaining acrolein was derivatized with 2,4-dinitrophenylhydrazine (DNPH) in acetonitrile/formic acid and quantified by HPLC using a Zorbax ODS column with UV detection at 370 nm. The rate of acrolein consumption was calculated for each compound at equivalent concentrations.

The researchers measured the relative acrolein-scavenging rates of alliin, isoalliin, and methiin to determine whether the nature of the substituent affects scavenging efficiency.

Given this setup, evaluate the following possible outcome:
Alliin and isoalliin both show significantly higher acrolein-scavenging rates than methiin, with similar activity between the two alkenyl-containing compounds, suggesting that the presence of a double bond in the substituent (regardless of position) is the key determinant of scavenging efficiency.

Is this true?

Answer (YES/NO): NO